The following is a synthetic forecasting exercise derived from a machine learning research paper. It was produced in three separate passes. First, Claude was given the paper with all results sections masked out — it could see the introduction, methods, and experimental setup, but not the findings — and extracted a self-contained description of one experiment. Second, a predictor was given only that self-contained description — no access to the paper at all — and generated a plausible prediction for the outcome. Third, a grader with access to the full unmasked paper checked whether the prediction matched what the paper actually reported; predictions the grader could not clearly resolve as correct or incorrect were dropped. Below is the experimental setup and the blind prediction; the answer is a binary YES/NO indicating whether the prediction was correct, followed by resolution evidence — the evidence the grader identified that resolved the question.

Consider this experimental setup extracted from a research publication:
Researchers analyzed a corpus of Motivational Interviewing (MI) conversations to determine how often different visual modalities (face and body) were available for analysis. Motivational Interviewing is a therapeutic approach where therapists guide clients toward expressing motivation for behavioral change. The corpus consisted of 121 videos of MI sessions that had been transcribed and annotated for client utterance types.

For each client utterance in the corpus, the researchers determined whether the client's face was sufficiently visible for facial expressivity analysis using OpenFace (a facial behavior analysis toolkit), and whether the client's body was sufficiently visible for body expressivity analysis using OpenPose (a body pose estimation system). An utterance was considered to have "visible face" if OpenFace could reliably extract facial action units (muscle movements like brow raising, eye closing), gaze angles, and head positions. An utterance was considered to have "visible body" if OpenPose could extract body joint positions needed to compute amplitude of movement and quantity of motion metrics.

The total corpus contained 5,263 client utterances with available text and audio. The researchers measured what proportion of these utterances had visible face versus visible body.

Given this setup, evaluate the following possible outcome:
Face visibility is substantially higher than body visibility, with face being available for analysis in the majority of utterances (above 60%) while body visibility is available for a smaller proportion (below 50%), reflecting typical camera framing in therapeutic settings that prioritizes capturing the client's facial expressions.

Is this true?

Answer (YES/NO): YES